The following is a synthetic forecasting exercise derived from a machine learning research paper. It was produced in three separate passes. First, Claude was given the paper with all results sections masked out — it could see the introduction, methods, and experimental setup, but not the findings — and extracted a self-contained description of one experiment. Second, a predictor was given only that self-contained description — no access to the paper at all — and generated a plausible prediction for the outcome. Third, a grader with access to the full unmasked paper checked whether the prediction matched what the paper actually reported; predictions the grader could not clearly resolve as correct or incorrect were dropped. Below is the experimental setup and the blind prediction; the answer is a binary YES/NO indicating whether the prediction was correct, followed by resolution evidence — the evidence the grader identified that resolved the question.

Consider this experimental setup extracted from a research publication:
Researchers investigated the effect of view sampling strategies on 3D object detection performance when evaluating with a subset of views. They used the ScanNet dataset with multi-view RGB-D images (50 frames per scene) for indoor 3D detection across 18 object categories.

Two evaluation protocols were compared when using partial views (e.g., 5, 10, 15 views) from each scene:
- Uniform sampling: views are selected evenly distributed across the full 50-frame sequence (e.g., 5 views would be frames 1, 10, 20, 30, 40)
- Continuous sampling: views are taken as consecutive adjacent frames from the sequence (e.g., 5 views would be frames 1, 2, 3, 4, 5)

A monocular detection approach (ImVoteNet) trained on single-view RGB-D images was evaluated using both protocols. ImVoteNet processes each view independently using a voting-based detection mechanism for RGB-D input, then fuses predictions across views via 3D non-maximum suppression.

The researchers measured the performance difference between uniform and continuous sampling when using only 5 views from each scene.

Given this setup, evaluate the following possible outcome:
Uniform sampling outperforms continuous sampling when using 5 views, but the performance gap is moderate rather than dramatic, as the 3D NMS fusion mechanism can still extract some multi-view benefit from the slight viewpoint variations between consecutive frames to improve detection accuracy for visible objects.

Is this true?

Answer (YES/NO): NO